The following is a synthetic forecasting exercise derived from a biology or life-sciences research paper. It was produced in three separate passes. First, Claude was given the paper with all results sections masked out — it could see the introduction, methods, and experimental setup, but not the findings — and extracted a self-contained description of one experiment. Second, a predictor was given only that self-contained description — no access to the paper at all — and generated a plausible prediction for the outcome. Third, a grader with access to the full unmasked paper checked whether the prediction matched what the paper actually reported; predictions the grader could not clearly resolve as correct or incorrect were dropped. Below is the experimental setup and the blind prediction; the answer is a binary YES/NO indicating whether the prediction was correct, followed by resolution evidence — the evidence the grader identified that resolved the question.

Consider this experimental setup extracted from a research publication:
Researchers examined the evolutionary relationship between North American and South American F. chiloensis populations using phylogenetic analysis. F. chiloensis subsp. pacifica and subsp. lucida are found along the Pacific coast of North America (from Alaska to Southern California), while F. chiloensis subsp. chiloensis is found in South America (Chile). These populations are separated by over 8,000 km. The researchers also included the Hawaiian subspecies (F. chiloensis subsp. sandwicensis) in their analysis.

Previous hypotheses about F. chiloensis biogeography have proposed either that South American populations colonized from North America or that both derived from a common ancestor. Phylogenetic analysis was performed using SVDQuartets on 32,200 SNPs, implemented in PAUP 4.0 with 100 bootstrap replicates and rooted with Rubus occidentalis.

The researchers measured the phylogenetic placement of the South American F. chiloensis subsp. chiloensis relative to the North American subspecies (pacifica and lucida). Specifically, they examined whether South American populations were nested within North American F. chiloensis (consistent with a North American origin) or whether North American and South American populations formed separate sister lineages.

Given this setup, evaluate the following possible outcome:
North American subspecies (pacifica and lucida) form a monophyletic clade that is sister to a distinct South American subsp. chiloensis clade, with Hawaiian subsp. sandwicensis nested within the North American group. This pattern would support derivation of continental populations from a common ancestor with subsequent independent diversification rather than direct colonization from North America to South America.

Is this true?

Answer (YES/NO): NO